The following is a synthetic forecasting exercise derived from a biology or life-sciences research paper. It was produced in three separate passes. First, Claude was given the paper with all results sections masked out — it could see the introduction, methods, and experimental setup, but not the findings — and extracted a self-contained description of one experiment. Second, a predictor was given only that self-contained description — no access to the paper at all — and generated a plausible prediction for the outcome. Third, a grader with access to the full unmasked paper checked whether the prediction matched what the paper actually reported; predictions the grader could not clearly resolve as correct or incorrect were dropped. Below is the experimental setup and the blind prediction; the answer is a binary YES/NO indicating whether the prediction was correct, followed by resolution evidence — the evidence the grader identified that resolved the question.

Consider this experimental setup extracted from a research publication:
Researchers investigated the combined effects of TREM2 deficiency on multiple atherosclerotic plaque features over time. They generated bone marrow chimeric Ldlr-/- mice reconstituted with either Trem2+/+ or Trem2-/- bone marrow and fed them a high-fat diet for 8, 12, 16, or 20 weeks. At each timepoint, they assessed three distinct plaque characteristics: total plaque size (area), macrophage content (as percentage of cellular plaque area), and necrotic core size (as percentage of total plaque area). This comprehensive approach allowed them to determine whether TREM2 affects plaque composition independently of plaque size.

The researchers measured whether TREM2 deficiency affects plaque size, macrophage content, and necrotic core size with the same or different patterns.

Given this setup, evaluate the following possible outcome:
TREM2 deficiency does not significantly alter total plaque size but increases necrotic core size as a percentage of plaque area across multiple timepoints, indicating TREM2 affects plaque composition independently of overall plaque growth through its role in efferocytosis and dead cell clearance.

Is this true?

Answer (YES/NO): YES